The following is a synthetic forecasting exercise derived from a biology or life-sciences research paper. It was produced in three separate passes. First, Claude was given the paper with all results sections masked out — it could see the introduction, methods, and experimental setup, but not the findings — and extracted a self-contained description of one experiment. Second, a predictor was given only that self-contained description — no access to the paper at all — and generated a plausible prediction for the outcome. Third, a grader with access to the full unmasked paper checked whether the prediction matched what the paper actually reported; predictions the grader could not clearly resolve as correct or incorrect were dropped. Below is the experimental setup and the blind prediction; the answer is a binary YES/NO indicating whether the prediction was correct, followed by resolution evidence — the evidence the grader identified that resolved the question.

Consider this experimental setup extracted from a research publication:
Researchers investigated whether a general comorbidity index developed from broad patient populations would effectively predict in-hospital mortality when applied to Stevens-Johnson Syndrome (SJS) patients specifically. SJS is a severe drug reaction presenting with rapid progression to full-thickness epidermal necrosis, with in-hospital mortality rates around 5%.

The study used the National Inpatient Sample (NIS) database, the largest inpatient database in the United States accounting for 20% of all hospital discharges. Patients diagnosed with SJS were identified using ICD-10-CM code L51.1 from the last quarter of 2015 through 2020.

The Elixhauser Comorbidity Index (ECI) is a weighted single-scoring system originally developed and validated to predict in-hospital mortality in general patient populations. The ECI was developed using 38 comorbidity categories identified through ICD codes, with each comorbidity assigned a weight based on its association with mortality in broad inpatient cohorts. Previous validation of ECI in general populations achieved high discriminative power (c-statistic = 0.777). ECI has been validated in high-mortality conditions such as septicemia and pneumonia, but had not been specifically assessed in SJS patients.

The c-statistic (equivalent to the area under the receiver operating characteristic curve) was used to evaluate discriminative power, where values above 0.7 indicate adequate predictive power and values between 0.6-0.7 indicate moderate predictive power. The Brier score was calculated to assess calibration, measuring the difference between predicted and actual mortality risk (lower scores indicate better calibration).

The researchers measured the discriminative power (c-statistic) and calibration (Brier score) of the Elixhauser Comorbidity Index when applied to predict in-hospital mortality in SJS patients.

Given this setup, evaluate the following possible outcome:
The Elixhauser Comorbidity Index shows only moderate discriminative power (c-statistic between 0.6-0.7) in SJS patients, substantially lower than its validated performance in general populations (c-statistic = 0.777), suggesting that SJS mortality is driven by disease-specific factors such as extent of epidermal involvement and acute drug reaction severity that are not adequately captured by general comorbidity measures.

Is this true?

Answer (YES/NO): NO